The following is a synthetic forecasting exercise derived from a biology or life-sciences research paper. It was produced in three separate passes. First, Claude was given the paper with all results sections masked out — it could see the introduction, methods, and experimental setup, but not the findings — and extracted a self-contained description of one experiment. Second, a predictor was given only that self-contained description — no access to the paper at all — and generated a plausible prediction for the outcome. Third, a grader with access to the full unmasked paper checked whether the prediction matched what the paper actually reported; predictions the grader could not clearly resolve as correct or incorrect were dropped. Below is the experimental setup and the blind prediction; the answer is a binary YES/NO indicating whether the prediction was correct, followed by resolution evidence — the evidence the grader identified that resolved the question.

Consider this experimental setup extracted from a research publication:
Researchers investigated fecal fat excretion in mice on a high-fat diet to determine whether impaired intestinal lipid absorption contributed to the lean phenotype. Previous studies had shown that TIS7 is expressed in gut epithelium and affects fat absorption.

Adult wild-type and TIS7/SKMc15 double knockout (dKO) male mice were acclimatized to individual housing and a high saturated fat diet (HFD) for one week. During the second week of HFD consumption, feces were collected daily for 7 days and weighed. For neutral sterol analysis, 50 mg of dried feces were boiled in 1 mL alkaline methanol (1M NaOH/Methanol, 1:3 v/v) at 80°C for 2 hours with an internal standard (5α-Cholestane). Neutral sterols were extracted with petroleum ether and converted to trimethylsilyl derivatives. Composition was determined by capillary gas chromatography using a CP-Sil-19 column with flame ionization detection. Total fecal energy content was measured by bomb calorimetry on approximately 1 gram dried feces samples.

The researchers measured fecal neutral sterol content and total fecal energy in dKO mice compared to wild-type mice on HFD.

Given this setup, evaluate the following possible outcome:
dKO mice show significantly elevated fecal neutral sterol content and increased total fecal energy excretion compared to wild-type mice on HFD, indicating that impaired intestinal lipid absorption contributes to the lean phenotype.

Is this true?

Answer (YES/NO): NO